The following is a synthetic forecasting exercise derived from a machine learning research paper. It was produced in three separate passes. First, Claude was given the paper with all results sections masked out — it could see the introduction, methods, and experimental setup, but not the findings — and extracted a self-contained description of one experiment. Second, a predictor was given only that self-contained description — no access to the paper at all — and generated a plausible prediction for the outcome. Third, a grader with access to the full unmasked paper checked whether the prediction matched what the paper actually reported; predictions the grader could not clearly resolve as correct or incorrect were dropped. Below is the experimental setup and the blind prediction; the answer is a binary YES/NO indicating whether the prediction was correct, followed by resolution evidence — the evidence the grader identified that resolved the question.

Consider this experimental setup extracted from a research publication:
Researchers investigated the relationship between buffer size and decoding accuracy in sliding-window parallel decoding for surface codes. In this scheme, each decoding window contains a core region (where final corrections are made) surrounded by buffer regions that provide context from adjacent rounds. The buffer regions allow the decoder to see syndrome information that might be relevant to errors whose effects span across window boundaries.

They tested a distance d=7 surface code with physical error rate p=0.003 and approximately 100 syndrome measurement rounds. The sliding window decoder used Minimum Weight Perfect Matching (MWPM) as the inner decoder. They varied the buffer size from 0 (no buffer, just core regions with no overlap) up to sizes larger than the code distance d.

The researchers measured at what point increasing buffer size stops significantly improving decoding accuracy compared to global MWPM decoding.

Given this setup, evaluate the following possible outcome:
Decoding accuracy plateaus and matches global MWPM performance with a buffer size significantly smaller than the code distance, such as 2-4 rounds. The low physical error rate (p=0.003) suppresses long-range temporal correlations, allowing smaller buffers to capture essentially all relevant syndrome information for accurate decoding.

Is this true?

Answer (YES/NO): NO